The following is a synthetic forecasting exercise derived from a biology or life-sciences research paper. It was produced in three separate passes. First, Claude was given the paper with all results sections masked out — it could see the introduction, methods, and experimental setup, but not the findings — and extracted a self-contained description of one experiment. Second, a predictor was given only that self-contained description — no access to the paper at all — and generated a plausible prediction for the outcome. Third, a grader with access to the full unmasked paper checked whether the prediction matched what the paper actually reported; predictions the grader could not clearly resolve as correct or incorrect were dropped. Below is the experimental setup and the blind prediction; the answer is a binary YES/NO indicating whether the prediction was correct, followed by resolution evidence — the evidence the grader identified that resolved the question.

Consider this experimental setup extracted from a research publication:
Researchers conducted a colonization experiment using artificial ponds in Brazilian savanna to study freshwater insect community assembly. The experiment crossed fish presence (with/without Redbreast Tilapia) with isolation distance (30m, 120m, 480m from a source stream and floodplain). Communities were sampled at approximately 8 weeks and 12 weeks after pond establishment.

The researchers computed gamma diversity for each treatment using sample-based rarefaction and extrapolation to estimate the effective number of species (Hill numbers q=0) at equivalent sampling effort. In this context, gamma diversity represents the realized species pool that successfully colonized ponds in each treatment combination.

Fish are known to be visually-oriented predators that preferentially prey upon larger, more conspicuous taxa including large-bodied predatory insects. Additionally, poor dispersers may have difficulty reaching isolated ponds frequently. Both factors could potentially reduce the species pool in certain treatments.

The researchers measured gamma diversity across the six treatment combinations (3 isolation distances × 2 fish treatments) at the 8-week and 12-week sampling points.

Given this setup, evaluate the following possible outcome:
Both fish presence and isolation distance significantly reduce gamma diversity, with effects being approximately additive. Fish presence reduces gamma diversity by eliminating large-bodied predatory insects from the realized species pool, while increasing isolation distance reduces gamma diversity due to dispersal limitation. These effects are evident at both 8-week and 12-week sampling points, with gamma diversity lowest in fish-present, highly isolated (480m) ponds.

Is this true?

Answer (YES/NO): NO